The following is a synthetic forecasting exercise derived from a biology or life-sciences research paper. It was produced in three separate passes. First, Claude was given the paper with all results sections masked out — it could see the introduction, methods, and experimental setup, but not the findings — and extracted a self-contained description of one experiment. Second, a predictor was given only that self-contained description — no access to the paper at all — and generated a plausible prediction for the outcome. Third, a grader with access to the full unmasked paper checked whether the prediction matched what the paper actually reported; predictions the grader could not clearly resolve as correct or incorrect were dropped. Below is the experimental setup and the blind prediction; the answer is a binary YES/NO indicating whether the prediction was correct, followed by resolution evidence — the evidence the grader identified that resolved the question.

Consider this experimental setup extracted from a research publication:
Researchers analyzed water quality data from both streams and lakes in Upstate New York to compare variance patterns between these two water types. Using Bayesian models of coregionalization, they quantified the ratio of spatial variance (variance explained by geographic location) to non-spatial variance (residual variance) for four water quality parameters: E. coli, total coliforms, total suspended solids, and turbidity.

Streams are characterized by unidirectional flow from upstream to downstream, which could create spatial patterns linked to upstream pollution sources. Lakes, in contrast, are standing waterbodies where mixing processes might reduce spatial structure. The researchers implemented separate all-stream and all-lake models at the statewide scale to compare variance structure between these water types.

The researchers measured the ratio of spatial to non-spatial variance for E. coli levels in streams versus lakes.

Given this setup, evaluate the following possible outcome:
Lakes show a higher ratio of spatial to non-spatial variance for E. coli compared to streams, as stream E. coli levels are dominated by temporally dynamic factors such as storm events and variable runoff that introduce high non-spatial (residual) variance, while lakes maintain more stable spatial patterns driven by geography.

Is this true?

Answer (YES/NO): YES